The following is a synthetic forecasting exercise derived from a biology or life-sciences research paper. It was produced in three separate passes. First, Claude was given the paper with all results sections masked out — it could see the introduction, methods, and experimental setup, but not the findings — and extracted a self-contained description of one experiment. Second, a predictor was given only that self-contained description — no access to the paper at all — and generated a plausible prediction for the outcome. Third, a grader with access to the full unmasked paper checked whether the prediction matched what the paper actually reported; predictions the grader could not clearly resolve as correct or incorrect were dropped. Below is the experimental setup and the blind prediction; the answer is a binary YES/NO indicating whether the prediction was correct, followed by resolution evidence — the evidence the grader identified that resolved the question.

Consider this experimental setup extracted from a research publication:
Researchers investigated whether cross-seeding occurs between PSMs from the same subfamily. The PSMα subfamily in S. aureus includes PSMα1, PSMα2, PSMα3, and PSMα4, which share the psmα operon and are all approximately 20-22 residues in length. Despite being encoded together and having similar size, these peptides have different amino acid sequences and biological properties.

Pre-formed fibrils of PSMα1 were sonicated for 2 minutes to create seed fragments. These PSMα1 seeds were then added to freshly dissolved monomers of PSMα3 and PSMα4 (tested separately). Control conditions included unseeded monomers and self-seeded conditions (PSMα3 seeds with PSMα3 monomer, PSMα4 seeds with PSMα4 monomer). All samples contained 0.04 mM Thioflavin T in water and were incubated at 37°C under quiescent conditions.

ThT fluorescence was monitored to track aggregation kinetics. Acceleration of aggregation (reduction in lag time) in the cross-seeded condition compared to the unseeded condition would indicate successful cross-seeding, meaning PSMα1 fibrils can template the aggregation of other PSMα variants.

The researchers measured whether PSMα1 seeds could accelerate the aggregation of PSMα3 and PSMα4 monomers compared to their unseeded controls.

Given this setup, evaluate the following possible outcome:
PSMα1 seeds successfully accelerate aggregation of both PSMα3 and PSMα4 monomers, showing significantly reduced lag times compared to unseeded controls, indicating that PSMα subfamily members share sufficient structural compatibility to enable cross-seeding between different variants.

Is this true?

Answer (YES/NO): YES